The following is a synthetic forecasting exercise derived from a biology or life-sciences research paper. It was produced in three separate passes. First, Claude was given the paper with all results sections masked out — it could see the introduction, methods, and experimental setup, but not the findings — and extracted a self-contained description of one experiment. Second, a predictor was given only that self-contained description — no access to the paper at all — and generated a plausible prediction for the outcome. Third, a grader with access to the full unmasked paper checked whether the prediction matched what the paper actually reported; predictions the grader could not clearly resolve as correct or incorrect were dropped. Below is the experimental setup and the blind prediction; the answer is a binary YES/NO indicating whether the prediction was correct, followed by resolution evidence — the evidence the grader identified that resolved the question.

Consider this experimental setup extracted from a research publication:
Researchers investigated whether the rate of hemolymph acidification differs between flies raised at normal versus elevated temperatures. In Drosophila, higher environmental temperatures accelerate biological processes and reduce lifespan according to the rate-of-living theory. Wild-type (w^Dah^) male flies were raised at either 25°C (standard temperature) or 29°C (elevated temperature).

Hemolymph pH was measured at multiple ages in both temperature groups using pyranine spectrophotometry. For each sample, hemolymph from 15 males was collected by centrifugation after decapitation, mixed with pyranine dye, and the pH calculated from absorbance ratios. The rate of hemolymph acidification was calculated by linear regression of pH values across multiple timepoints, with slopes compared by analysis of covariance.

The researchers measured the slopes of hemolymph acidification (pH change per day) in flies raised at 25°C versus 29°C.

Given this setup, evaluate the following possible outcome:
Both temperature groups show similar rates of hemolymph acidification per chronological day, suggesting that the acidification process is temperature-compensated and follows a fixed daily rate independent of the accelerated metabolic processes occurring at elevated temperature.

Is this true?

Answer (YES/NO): NO